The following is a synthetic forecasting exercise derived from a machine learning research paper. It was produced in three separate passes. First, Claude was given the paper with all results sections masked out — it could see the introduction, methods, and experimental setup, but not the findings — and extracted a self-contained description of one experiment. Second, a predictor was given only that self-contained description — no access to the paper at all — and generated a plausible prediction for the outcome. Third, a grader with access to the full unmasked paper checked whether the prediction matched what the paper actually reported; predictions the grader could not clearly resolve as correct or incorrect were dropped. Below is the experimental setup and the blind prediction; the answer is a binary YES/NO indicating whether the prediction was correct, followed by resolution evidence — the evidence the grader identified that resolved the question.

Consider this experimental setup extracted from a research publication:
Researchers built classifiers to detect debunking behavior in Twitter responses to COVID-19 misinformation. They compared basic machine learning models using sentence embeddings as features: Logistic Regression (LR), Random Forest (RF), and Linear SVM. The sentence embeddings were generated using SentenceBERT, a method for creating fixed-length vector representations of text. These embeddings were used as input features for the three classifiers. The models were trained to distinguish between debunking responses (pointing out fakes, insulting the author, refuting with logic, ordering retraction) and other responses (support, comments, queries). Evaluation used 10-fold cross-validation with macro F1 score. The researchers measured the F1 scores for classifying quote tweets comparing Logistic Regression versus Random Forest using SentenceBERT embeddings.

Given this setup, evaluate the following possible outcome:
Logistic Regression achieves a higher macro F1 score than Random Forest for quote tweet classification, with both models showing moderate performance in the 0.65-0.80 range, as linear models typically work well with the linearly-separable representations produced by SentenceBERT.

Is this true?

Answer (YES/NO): YES